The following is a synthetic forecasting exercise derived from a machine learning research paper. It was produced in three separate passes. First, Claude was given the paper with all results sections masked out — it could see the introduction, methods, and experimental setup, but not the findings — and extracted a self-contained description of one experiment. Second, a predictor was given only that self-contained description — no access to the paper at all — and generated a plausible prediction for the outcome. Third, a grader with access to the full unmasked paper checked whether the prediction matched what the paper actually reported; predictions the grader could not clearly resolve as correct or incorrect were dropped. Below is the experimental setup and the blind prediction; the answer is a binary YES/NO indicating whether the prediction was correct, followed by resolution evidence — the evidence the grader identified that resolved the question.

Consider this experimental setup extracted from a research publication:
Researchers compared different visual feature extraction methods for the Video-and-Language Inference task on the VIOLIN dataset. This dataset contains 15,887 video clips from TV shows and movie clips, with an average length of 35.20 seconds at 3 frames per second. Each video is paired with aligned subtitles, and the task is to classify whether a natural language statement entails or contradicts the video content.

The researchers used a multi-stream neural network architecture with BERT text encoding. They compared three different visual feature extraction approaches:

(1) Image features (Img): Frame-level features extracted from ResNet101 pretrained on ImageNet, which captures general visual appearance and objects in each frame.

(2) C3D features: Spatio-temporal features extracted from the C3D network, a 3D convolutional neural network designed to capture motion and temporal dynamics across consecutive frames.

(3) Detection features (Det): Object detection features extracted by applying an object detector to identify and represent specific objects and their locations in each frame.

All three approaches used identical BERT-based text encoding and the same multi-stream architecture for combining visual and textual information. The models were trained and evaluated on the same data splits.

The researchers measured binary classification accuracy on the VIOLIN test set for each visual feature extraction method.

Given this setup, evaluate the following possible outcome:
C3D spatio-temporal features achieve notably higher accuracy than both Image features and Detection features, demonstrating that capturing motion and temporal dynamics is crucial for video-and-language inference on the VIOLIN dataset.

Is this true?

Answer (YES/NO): NO